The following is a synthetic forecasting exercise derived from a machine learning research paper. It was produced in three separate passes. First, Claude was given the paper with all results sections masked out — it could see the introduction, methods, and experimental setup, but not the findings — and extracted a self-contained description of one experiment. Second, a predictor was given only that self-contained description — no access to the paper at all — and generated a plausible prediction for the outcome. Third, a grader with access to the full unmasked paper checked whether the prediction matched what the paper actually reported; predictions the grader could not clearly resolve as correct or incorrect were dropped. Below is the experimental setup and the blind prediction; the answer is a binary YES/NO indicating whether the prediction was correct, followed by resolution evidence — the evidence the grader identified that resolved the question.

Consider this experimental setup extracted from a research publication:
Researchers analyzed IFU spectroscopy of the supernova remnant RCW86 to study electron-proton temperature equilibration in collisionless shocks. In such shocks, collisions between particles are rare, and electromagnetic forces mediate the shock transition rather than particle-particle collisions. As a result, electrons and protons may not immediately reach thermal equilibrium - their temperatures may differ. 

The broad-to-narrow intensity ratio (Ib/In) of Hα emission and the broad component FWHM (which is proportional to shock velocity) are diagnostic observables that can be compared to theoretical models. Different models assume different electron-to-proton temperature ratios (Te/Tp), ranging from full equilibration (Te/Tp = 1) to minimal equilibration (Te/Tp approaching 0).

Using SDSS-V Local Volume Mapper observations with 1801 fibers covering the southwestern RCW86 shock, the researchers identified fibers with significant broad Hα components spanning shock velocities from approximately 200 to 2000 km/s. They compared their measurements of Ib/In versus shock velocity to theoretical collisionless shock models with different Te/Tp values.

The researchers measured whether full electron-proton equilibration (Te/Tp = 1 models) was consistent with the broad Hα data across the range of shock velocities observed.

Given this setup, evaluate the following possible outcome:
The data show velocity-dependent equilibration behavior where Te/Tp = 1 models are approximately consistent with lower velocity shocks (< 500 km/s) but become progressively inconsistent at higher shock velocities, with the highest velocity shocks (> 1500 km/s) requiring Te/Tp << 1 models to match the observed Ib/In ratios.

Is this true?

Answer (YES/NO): YES